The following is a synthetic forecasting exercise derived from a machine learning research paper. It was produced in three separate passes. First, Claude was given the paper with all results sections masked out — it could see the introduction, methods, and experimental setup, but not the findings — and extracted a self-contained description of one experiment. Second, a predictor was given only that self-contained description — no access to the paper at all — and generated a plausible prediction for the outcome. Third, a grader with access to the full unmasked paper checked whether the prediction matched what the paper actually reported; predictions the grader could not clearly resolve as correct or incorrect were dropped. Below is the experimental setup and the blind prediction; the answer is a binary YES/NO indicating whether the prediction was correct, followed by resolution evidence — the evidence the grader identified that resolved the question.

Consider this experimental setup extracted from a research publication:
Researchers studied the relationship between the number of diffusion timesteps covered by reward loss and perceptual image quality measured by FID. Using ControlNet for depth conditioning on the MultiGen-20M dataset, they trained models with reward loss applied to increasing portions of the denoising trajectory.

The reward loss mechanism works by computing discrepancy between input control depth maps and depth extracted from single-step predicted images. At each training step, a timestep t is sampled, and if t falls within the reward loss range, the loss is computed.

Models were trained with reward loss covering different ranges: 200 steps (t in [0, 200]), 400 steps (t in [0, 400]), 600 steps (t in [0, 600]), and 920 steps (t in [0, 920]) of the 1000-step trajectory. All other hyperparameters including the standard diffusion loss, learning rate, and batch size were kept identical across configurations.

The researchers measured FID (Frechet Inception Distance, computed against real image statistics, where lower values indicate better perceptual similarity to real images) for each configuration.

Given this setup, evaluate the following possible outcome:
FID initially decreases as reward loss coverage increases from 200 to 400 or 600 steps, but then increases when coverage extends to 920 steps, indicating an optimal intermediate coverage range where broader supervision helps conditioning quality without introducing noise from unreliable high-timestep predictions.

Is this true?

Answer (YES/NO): NO